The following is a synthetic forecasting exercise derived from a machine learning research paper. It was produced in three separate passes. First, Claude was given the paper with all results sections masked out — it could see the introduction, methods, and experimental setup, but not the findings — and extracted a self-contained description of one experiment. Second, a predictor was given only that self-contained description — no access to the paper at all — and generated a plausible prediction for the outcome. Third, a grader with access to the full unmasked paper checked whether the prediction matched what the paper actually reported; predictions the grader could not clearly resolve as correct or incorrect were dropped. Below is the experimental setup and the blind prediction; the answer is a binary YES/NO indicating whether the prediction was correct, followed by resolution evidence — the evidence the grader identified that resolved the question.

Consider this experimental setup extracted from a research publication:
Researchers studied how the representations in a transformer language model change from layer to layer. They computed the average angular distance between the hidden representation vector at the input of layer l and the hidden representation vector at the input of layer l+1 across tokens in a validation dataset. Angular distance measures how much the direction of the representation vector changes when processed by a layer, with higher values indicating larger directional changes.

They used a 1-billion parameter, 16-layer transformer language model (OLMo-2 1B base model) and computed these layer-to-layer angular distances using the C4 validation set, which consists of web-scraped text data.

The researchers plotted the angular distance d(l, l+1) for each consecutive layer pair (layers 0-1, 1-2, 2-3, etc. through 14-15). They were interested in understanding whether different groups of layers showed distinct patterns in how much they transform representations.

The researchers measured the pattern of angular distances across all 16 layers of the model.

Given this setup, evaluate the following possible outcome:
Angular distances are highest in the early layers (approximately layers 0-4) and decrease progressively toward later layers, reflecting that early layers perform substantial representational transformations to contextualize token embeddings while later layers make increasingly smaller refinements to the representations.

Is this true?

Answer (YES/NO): NO